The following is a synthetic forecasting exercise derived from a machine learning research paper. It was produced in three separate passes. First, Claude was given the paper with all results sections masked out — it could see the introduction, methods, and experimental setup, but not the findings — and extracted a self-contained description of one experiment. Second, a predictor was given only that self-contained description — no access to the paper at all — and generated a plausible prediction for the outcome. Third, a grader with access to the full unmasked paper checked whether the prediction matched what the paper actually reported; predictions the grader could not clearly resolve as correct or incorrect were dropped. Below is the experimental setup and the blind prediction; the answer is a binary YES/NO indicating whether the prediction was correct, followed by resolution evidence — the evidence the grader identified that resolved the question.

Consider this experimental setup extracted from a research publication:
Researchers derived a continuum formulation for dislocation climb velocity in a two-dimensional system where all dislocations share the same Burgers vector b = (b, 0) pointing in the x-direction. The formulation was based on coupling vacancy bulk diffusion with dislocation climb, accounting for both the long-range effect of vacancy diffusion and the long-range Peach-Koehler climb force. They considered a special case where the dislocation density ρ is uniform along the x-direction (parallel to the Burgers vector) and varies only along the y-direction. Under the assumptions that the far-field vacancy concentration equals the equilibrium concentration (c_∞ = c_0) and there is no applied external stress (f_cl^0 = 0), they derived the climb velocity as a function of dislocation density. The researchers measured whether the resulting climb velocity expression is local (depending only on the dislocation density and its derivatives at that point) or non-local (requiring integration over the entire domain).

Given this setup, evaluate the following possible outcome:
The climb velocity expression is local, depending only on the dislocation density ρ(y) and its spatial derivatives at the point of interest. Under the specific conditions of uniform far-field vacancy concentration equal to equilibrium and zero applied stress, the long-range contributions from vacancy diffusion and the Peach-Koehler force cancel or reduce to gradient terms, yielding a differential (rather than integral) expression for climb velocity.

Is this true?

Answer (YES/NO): YES